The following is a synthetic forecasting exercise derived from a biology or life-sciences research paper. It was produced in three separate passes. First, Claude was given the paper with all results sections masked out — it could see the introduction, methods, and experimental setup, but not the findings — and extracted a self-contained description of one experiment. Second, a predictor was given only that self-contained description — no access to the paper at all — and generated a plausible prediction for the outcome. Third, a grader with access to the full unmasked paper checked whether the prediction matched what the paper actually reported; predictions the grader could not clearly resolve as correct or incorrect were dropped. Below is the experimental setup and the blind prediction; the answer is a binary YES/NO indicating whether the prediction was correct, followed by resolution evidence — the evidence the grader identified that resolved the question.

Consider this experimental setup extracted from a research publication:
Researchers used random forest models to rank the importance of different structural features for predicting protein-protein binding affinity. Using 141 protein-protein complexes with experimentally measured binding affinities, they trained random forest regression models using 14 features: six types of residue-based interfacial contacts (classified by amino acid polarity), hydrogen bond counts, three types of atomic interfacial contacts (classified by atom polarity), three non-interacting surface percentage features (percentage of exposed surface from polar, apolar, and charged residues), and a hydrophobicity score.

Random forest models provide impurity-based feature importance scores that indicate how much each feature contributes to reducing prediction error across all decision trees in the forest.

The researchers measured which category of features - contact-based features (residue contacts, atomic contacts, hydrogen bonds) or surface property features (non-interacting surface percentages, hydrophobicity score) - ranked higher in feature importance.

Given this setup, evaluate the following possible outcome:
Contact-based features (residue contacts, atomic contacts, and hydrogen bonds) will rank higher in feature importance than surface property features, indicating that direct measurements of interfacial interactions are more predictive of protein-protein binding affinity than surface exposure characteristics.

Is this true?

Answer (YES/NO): NO